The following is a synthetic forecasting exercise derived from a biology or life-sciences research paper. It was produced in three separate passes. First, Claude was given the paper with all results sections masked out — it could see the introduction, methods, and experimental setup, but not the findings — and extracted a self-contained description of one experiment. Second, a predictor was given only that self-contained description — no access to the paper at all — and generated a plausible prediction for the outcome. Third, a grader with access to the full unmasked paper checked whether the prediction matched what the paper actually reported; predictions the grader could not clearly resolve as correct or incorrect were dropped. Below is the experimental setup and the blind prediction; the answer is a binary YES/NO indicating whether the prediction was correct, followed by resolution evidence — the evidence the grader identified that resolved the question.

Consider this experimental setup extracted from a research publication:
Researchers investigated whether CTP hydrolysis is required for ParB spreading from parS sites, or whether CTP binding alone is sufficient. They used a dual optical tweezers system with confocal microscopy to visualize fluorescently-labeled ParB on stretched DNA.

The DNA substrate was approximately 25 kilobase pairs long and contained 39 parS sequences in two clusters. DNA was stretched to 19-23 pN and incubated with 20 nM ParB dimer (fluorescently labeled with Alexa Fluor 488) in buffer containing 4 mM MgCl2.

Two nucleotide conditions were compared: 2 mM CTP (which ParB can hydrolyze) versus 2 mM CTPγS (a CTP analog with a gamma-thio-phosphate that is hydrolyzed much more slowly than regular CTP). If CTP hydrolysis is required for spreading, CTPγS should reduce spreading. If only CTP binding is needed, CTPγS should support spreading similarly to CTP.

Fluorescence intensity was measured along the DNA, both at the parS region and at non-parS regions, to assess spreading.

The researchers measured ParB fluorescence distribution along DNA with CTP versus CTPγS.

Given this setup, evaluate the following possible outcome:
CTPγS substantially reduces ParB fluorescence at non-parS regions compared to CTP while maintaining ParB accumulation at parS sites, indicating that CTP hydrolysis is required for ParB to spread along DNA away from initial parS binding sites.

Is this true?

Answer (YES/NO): NO